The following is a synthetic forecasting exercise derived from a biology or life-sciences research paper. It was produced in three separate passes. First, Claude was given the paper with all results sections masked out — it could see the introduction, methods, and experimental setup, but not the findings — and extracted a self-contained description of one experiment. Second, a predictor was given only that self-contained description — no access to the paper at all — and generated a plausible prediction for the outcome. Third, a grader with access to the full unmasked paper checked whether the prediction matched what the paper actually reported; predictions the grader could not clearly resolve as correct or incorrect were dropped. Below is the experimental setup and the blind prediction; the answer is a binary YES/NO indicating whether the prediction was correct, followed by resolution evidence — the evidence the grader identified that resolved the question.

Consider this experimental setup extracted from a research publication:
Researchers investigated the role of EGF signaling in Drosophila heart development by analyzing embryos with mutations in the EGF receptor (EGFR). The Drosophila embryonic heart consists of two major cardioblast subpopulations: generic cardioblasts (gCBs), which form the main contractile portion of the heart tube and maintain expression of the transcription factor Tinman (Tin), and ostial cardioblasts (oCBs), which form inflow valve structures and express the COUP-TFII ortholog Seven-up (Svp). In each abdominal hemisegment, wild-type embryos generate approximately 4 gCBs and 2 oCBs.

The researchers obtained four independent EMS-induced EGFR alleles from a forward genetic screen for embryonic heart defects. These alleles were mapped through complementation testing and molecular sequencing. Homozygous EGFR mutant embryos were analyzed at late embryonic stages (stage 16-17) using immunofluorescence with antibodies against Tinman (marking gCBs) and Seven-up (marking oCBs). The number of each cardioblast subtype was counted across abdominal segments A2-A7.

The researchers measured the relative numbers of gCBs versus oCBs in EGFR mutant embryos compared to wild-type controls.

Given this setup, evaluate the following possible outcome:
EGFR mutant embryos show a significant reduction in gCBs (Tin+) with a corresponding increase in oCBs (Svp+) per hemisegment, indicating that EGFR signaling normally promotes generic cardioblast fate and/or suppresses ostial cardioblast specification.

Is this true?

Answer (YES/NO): NO